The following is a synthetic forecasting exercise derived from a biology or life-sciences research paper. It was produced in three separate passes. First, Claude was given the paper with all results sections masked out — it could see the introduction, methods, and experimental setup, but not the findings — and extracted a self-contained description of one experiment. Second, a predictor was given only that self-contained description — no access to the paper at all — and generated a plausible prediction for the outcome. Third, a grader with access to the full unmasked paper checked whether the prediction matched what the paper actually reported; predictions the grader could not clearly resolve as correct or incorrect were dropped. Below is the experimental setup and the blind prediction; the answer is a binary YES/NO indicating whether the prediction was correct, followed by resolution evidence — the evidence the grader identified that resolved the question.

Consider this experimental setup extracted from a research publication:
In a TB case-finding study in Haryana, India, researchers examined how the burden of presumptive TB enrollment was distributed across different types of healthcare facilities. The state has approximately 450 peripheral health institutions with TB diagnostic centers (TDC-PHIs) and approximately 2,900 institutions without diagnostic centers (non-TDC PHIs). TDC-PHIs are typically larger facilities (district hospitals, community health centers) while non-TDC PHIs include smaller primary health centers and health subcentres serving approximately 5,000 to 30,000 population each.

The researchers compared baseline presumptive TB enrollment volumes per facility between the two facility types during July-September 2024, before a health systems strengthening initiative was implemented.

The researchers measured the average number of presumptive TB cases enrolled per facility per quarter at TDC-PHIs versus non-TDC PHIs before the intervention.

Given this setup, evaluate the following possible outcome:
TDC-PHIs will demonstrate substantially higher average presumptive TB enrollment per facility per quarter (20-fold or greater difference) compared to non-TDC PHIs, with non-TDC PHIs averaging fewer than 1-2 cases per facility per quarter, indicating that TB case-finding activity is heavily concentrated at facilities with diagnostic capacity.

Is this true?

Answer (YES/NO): NO